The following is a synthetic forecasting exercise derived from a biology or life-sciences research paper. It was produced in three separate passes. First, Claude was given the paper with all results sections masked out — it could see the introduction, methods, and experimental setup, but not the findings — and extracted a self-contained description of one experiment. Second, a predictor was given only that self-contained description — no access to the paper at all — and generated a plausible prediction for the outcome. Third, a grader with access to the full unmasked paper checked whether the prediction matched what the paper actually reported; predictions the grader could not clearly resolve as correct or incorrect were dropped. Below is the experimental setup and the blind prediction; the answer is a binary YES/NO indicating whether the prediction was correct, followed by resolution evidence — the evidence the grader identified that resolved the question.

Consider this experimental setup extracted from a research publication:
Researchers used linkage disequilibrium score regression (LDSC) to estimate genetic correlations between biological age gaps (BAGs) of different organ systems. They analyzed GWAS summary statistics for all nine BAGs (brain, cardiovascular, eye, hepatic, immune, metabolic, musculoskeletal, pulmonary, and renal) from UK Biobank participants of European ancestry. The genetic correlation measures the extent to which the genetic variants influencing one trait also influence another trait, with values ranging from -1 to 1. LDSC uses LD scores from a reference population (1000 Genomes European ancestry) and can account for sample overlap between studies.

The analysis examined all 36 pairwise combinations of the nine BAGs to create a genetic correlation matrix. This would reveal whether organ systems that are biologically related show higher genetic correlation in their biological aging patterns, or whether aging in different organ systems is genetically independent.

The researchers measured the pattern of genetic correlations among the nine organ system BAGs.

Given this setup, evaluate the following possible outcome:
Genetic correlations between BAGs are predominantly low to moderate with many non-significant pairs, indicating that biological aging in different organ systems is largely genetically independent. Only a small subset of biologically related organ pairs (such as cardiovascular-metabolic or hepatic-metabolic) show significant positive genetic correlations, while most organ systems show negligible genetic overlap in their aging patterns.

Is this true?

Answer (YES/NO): NO